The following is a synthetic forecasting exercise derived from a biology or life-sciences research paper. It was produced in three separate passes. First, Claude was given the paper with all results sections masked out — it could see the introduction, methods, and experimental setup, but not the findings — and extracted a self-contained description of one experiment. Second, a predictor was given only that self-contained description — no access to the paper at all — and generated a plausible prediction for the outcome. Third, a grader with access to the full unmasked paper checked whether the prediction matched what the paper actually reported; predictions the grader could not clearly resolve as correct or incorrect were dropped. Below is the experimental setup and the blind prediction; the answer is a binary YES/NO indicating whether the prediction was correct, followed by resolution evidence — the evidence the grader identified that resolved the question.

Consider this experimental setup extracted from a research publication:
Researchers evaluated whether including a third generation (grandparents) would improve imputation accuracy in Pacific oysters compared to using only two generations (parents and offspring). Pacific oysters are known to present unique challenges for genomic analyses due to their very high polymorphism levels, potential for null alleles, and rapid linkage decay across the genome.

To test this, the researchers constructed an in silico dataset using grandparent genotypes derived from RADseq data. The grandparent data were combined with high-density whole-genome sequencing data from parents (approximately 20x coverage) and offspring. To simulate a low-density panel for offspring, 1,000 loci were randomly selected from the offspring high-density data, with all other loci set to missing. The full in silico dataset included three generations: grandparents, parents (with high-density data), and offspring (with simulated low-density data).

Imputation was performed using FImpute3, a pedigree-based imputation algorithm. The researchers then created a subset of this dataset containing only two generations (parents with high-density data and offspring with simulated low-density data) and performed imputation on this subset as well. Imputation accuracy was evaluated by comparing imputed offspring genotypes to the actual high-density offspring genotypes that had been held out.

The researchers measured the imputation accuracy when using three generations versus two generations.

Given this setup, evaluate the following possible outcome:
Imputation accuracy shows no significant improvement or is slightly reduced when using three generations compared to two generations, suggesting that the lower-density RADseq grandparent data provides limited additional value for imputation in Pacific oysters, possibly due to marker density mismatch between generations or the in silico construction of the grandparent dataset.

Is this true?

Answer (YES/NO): NO